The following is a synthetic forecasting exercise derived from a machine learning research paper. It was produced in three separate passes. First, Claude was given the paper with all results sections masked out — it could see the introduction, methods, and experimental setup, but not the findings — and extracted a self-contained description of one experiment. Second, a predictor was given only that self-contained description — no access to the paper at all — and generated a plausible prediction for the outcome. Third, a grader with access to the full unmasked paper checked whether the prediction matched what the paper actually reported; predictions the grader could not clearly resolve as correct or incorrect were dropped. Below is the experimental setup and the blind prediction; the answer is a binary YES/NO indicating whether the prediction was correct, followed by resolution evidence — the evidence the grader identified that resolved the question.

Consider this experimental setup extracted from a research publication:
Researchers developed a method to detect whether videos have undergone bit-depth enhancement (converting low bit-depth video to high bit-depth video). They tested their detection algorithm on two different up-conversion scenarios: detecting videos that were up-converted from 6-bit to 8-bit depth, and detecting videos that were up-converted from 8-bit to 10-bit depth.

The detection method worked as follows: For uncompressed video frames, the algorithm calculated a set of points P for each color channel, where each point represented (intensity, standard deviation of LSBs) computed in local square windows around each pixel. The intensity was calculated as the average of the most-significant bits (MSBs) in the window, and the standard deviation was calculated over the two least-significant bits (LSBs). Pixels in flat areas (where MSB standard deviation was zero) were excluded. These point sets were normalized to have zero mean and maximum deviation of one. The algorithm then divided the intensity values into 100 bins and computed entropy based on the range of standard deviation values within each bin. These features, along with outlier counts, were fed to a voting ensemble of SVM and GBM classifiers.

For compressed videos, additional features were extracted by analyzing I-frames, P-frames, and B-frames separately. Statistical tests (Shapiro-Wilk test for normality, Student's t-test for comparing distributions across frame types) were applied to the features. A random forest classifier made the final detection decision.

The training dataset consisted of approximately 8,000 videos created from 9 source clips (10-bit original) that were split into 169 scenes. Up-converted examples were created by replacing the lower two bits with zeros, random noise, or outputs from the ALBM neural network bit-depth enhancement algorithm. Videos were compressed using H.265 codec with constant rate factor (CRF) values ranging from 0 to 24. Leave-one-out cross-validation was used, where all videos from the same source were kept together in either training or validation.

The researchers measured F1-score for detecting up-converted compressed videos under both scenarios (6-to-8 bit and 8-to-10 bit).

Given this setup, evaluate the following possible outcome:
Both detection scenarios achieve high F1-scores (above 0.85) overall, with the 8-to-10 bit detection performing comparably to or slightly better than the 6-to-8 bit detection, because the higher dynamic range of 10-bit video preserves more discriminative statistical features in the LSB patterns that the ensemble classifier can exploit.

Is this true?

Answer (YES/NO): NO